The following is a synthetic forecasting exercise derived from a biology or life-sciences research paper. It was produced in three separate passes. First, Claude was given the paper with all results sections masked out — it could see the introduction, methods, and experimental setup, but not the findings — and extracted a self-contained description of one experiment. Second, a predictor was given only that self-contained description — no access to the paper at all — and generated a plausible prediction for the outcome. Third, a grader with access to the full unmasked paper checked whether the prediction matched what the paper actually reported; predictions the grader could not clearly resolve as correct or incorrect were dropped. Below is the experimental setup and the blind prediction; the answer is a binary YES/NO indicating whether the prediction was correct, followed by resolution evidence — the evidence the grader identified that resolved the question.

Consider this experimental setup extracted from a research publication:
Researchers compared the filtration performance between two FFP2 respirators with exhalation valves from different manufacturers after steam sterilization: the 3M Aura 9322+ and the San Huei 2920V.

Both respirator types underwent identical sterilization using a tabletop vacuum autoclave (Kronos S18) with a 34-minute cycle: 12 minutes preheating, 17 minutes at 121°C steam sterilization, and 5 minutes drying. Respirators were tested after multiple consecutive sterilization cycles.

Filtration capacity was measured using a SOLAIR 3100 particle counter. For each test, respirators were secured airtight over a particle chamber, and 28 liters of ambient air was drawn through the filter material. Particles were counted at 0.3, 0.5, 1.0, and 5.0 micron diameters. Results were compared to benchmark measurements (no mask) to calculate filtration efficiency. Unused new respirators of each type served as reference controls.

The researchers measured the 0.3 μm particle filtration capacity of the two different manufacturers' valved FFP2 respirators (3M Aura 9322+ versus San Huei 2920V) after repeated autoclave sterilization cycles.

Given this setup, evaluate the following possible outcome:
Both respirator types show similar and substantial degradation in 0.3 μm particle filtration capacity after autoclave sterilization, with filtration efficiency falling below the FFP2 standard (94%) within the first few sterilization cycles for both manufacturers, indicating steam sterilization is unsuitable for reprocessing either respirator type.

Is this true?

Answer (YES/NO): NO